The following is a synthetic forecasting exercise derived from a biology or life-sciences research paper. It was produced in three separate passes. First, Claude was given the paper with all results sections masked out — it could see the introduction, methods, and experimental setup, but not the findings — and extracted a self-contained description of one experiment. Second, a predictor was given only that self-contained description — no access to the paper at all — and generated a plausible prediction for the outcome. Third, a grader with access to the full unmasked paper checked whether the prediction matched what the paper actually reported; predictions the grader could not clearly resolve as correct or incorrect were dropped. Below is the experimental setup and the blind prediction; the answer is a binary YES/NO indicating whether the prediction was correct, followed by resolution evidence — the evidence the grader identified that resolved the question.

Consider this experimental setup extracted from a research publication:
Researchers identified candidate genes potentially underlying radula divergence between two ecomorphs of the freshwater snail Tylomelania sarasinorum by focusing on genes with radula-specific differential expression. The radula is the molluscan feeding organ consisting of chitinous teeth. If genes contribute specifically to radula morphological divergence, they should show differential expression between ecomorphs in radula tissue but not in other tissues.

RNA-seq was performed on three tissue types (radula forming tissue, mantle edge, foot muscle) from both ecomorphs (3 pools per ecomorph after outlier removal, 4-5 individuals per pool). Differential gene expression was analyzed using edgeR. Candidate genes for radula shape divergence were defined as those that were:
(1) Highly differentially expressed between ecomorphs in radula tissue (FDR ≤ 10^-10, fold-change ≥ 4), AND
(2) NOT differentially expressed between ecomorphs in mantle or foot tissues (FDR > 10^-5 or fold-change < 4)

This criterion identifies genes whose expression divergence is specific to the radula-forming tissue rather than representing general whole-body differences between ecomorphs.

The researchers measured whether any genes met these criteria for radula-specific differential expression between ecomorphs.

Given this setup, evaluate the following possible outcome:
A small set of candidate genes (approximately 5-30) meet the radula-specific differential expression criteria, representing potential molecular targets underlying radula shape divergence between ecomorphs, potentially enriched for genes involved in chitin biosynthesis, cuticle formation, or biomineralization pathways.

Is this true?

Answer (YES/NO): NO